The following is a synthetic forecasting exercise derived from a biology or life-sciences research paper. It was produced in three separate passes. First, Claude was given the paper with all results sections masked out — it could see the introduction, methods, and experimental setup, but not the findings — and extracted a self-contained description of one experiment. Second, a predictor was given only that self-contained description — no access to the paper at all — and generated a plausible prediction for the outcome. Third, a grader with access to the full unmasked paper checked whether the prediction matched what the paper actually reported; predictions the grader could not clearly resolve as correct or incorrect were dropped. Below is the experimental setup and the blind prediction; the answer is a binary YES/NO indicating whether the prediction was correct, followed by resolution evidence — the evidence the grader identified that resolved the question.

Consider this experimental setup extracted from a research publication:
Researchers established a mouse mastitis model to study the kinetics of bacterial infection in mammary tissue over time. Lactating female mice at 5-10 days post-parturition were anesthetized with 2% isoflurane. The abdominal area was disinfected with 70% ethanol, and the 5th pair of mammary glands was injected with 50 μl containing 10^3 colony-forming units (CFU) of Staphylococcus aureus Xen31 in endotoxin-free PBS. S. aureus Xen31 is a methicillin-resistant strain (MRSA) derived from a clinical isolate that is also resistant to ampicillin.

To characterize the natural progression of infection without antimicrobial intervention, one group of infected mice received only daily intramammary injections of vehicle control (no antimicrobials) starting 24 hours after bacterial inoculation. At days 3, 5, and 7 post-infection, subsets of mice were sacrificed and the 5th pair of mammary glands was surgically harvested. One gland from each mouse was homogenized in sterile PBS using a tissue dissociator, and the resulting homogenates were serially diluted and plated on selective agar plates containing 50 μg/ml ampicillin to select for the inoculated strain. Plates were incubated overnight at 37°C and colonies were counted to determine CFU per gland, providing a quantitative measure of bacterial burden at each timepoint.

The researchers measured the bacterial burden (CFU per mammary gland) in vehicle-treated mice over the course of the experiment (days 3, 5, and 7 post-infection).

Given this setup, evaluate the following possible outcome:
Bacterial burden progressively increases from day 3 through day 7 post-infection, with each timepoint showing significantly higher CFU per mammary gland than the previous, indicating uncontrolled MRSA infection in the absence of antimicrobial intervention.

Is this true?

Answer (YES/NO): NO